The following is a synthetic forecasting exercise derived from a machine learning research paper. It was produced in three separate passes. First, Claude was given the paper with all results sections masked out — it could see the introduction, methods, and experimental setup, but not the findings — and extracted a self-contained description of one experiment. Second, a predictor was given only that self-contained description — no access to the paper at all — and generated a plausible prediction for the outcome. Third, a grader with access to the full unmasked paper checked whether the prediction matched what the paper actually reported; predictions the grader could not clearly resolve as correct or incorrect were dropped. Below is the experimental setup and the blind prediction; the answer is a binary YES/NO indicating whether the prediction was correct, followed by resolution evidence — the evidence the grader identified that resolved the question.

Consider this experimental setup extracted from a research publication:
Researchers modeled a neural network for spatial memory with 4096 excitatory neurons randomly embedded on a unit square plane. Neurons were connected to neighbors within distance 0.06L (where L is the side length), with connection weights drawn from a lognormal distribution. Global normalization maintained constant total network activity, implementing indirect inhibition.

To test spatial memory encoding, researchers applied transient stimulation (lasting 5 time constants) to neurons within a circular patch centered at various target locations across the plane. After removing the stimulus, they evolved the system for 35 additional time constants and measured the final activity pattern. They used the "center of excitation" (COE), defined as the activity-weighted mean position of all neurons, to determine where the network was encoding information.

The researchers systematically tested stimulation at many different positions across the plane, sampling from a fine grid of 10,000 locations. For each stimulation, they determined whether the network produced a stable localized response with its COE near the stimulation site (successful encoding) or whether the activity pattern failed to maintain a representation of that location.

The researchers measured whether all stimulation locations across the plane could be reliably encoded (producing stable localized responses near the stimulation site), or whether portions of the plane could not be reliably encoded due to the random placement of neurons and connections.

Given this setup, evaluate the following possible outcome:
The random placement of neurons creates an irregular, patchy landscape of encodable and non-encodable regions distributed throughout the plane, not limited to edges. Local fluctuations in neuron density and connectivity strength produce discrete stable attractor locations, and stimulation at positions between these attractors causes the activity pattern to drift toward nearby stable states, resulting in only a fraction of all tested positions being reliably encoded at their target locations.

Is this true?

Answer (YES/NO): NO